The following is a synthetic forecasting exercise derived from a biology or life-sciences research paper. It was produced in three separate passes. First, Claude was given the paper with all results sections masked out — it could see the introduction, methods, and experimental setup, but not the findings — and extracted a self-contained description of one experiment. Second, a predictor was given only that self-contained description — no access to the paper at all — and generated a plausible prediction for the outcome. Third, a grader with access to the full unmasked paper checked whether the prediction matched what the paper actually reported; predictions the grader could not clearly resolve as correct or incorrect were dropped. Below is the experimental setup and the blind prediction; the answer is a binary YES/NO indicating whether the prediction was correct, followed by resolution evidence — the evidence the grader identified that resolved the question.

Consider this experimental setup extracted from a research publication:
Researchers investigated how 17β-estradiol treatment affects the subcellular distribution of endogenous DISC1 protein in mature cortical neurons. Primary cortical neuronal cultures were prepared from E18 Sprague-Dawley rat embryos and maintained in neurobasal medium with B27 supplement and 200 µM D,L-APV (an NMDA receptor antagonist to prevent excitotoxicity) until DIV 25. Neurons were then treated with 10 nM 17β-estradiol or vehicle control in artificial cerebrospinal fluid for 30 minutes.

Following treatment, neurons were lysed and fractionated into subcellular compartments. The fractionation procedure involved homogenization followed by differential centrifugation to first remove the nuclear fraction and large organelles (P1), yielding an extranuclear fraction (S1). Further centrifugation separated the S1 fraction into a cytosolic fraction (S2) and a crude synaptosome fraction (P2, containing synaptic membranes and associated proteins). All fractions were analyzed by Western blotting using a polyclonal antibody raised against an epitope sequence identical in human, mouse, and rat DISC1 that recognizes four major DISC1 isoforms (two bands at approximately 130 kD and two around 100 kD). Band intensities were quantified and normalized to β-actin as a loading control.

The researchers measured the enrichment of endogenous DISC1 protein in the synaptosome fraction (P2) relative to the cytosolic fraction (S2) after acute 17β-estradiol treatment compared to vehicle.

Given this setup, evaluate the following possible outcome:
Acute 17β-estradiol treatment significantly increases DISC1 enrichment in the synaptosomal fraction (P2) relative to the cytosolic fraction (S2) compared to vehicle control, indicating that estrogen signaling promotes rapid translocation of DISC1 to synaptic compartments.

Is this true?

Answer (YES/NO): NO